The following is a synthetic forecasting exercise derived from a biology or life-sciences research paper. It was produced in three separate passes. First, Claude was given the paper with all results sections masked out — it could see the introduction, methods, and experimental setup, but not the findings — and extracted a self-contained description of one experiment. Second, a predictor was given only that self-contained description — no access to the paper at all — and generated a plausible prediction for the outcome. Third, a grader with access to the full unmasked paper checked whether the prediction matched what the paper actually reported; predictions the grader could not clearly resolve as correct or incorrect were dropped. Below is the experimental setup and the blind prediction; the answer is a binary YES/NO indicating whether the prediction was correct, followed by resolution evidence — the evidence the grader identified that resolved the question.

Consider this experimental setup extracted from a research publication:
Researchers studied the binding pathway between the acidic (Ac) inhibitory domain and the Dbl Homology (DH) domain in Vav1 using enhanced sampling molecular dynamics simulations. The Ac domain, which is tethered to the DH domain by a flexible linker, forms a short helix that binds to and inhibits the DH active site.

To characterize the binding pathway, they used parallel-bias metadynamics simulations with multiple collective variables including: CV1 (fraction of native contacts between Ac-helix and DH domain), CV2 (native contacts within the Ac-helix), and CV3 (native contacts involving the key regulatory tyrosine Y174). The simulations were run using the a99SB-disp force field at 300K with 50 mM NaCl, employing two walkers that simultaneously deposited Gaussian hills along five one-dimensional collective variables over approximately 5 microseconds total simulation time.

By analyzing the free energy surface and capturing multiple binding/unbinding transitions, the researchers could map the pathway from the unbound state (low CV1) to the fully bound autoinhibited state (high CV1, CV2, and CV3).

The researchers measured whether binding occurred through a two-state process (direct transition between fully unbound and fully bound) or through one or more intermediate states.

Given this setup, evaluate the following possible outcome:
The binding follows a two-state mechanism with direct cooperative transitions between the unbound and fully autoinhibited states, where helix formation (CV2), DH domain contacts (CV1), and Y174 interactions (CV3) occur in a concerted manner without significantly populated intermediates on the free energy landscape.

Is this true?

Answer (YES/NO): NO